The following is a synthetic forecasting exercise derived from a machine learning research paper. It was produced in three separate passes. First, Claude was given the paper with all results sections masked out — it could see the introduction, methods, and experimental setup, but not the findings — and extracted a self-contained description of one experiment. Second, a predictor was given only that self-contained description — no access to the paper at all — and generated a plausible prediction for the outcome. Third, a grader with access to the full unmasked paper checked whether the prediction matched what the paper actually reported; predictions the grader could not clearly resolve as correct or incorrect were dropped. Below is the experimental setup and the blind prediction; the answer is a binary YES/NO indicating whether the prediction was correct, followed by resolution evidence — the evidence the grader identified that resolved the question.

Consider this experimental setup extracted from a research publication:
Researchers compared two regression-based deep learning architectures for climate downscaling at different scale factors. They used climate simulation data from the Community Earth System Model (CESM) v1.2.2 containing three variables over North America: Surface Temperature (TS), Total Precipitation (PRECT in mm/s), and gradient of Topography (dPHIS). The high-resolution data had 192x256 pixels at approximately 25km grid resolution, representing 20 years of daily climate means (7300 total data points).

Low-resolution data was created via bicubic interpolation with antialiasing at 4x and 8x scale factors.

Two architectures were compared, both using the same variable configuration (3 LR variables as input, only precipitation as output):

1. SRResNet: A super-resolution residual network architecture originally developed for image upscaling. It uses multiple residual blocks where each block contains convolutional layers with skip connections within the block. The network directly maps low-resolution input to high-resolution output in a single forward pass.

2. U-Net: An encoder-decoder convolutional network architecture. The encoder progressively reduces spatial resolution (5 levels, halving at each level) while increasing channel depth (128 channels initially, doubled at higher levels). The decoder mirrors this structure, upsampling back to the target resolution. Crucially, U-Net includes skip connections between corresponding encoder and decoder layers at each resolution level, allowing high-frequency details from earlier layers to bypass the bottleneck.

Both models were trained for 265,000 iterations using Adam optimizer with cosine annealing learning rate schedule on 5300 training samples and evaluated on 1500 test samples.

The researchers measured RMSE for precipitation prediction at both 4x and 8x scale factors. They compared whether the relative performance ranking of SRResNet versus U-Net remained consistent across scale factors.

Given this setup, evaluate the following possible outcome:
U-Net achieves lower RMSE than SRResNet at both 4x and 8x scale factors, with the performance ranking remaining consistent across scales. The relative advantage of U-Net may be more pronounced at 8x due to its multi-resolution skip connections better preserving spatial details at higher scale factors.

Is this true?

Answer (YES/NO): NO